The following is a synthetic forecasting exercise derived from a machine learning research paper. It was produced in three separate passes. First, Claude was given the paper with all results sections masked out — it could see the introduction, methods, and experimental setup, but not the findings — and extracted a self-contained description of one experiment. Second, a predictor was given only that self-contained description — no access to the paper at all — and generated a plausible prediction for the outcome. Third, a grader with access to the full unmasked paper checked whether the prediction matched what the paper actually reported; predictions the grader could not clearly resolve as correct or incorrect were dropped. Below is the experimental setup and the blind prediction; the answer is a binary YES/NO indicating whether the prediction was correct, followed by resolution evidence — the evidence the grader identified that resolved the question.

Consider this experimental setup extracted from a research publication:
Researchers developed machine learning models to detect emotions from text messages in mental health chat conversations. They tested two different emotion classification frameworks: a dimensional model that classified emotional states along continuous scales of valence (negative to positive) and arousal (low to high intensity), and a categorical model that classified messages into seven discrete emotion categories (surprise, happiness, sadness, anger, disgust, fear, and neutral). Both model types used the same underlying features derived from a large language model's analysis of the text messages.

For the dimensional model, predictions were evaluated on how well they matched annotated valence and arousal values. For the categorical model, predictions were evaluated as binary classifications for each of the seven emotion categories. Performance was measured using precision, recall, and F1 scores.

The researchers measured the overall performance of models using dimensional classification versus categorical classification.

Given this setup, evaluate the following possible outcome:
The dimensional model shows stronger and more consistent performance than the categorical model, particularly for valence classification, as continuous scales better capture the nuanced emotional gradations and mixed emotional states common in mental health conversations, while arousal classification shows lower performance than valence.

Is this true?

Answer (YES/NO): NO